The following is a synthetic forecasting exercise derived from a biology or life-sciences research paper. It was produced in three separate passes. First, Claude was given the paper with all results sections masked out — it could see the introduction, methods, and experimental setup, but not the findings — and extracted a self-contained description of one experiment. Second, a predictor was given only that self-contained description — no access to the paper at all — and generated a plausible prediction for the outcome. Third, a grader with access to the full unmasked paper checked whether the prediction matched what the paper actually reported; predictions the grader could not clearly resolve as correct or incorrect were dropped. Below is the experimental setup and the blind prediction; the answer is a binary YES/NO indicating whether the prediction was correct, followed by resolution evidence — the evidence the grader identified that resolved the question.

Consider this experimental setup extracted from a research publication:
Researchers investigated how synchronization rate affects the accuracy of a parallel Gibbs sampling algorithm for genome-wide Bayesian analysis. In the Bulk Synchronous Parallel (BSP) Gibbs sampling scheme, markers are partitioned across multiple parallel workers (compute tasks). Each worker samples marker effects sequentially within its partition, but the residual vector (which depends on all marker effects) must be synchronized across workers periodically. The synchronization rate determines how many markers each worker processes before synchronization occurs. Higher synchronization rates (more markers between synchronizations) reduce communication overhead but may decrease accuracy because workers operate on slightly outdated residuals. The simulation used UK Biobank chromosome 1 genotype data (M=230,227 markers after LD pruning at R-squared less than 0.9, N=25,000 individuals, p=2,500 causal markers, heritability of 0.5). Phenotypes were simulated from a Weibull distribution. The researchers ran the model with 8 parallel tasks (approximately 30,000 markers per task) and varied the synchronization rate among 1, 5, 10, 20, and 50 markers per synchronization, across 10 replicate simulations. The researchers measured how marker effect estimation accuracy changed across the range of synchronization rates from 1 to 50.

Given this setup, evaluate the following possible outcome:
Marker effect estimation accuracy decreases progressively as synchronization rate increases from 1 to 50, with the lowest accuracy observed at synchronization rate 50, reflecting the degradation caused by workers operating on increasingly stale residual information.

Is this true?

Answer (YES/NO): NO